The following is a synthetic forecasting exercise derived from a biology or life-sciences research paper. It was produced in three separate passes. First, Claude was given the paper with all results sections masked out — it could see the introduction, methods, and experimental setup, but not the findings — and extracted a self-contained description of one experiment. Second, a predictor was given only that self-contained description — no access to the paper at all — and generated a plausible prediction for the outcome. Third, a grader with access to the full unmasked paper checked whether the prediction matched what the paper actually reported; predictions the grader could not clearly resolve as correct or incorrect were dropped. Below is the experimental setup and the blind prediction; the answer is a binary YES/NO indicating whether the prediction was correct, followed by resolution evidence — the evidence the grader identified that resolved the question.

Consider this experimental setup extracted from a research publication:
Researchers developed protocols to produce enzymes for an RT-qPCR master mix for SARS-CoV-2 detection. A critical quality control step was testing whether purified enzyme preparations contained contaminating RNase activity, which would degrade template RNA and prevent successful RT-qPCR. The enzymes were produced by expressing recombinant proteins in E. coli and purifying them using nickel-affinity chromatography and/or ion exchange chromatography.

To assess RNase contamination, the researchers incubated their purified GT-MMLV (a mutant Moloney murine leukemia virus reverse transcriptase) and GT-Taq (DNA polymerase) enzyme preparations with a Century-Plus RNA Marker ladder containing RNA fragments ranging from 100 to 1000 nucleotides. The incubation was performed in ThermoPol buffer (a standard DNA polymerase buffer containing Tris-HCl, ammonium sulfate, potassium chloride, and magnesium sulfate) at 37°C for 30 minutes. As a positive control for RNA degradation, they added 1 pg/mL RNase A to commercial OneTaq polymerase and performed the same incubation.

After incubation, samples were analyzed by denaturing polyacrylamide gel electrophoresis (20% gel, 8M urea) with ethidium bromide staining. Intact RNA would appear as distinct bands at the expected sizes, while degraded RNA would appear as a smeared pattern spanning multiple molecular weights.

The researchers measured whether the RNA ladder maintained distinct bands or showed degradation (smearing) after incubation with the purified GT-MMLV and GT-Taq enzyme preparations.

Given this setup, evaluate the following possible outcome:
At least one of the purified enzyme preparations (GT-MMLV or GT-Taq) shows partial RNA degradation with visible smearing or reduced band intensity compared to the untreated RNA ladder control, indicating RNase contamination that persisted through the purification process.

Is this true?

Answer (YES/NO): NO